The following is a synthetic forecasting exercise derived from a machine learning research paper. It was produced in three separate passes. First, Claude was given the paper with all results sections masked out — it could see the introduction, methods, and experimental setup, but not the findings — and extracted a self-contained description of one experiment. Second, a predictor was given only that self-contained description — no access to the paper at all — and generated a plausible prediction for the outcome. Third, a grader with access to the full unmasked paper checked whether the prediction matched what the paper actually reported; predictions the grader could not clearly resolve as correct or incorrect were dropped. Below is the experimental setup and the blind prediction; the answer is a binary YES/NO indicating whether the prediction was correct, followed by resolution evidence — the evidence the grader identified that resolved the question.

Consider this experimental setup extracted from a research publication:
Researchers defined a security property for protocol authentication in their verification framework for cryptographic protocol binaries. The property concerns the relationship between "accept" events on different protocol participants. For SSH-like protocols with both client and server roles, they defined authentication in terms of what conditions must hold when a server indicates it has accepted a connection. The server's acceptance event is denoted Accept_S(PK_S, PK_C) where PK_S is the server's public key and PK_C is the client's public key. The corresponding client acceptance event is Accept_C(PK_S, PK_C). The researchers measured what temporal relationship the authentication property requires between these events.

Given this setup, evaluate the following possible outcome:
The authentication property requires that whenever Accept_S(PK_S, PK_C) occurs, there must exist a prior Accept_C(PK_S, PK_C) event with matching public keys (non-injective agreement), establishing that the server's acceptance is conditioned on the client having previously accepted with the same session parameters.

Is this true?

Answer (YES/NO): YES